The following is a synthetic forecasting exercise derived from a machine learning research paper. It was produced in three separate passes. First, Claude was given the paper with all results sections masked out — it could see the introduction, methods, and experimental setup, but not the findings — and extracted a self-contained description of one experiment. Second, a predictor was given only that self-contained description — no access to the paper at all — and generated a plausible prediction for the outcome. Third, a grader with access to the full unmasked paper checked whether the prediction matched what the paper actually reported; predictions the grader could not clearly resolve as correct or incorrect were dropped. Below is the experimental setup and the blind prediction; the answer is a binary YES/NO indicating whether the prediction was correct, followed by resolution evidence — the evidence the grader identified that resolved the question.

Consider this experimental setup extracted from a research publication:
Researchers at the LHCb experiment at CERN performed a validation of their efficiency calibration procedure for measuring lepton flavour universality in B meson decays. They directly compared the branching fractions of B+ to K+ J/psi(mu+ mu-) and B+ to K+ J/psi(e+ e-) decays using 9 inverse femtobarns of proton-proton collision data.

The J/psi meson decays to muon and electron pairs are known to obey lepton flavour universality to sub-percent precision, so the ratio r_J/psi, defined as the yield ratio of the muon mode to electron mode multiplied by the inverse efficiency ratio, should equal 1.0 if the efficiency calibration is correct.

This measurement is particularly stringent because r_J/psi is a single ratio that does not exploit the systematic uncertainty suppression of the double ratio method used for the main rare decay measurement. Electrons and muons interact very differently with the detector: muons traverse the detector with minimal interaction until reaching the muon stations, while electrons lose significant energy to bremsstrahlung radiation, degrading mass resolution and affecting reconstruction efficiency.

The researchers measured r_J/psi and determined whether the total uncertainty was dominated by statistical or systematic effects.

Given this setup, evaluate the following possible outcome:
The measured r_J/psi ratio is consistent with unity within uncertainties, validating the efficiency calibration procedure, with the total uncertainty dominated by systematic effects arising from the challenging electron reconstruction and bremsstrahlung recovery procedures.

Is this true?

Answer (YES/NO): YES